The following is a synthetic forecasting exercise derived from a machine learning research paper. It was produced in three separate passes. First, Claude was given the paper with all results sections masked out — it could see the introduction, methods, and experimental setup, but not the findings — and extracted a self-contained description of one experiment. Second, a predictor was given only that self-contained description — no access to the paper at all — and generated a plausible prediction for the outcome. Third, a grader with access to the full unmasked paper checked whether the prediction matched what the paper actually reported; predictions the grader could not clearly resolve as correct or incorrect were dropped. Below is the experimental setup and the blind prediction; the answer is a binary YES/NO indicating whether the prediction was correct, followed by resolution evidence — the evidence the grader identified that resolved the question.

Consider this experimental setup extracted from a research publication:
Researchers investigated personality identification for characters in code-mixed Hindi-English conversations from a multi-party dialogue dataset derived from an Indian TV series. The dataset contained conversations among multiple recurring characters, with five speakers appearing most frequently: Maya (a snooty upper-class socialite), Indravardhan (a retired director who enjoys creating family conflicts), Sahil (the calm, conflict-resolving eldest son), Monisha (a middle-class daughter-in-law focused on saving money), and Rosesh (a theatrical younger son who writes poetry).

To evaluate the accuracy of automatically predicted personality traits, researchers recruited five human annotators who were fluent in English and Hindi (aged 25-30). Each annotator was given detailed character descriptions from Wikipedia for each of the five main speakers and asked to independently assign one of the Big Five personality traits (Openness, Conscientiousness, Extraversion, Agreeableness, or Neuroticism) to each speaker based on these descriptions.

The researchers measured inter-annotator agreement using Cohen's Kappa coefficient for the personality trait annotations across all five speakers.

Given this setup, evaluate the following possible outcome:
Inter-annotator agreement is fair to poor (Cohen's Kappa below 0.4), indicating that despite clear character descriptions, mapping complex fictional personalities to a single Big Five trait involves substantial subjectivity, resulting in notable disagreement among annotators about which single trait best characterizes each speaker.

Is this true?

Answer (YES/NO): NO